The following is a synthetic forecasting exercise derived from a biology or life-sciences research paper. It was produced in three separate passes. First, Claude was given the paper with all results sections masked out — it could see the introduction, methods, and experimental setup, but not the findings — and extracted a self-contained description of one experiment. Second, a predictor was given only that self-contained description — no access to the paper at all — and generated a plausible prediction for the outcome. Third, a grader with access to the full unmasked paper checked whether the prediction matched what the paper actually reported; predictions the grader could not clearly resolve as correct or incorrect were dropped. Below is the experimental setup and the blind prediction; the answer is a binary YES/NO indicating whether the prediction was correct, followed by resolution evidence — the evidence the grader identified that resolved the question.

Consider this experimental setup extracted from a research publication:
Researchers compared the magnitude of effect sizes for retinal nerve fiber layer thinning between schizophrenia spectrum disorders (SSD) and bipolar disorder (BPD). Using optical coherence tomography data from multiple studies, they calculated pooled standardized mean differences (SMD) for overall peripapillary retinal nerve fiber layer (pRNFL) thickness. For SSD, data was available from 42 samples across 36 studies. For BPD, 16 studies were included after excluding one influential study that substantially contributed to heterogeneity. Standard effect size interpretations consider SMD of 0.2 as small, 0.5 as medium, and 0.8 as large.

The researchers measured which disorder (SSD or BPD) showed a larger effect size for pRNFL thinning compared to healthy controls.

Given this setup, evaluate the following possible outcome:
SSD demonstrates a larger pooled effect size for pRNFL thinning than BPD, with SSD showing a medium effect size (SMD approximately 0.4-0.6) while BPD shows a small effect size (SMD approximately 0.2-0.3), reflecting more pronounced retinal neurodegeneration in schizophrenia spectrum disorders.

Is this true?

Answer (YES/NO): NO